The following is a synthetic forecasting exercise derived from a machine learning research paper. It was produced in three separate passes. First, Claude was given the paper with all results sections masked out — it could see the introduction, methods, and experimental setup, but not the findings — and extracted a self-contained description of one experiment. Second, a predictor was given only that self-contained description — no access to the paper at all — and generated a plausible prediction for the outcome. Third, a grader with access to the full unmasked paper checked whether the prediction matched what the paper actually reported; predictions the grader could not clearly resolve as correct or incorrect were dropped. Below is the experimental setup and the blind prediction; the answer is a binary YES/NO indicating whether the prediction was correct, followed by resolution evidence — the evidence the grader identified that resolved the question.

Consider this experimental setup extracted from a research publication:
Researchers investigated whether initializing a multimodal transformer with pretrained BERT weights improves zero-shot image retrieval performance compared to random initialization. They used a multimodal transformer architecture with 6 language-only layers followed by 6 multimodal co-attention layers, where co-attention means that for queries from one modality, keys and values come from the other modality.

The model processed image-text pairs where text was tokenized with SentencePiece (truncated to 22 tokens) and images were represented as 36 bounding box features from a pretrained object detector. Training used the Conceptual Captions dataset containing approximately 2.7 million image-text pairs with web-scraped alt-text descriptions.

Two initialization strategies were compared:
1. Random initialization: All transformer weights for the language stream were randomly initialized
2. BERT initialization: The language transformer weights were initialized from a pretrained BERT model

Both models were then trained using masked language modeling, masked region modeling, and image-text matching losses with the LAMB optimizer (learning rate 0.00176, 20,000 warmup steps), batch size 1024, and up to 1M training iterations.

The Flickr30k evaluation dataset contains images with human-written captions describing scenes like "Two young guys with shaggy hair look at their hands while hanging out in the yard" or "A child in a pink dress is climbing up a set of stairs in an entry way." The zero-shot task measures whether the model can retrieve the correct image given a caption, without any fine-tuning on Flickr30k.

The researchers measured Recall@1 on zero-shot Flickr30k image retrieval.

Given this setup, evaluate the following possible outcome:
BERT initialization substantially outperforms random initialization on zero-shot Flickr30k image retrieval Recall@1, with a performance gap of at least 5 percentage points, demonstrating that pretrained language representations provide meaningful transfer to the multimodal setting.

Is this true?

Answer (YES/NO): NO